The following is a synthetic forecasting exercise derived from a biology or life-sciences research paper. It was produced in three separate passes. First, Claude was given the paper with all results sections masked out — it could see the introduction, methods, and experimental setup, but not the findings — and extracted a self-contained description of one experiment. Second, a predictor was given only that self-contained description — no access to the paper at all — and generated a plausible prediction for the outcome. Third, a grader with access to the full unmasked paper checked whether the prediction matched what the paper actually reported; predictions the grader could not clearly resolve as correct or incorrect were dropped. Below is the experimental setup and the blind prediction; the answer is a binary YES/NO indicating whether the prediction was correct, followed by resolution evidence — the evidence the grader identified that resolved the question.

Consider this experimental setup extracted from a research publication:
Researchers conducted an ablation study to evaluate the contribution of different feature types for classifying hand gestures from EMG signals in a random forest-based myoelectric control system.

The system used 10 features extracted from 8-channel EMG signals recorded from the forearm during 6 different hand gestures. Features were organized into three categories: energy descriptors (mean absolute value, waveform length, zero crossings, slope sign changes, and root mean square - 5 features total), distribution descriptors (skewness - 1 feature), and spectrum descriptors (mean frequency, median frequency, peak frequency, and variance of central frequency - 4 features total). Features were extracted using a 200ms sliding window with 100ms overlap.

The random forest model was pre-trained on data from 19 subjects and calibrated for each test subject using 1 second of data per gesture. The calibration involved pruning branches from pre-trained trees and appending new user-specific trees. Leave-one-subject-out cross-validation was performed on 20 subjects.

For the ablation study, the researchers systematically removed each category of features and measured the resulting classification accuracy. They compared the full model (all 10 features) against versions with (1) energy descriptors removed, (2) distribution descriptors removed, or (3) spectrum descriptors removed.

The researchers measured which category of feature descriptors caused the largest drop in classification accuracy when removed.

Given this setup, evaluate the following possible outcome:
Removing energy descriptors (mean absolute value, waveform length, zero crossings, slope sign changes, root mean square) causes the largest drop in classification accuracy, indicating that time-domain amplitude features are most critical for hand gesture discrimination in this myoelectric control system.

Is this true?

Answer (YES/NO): YES